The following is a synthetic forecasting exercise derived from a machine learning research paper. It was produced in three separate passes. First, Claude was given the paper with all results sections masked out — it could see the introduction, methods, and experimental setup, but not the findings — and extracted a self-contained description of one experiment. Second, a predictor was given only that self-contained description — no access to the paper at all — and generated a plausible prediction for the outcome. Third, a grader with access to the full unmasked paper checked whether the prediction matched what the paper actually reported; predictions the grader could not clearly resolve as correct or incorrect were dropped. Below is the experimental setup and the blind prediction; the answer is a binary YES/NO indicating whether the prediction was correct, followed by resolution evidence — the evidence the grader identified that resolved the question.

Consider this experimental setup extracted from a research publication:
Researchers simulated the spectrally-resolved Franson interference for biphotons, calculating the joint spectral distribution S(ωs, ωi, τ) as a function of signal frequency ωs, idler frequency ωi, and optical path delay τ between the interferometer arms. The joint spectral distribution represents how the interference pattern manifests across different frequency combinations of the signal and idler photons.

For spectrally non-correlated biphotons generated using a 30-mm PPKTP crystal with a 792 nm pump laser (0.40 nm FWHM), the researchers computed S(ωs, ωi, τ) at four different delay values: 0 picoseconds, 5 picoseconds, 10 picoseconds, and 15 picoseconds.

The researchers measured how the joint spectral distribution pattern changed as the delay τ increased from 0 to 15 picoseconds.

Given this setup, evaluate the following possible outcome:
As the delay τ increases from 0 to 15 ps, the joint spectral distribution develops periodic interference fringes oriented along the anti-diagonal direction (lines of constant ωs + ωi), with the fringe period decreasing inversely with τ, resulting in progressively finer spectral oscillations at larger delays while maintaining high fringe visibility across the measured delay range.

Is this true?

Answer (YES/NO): NO